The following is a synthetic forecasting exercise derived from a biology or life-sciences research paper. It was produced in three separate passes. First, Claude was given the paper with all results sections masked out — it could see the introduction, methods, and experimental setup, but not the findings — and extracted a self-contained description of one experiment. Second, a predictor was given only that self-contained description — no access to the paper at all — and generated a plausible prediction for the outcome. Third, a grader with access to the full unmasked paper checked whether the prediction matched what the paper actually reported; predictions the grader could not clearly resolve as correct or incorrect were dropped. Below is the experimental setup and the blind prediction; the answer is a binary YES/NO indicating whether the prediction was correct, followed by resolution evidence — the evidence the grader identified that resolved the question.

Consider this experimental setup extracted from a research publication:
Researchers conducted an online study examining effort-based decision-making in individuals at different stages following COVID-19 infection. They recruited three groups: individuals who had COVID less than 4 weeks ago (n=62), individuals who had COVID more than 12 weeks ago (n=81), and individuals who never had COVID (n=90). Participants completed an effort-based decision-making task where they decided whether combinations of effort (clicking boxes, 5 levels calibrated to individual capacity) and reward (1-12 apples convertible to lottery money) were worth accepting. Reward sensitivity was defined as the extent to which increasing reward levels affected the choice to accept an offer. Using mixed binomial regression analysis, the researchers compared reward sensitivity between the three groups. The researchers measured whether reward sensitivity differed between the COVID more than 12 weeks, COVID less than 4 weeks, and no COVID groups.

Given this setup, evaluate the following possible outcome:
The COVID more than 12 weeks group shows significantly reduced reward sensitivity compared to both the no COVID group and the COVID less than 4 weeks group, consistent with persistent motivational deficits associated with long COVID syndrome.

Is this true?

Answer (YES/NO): YES